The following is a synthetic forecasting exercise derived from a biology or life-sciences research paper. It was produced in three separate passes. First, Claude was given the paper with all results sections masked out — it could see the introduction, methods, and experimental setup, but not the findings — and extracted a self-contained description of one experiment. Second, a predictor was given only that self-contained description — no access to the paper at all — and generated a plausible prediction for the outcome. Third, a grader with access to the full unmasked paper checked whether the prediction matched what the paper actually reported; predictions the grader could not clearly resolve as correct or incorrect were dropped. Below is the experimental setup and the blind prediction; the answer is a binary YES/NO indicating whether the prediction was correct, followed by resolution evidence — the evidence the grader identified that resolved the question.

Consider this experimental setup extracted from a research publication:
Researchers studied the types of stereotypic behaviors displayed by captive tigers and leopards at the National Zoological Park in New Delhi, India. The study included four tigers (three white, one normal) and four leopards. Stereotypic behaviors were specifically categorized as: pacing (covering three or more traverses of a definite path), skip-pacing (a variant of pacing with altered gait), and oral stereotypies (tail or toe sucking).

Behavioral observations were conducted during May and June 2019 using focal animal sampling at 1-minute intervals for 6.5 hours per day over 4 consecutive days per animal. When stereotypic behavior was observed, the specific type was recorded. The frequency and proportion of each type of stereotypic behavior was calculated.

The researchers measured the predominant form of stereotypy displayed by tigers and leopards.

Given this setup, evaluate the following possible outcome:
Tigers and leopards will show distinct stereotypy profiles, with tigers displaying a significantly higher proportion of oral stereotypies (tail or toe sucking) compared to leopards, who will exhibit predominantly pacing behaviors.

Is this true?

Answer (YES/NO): NO